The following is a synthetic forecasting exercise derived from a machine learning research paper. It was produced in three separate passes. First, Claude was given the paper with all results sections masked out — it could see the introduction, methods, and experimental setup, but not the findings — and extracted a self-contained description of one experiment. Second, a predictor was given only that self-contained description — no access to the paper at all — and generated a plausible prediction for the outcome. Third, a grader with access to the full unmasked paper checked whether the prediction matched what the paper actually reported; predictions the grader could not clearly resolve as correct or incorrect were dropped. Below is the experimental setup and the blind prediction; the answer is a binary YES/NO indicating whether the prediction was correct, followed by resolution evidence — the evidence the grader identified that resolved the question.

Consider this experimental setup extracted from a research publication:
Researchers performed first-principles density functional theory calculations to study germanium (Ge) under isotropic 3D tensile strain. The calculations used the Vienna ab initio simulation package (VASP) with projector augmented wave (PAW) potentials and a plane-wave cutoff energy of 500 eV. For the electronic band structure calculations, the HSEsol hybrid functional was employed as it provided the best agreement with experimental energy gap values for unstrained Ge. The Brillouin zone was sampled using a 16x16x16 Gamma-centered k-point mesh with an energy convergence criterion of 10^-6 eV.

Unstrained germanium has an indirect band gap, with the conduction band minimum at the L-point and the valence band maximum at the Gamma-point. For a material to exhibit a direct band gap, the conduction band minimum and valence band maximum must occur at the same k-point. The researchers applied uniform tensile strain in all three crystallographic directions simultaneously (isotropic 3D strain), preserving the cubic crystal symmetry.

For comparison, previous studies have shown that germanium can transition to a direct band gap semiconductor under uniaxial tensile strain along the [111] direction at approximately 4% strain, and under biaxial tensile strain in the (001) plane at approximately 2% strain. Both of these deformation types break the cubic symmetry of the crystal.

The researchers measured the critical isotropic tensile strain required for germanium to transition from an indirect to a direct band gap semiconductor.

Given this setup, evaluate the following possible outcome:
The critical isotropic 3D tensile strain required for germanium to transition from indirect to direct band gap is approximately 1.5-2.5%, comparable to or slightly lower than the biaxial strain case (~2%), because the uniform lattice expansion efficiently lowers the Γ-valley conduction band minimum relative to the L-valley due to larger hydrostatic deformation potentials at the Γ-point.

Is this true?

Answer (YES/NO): NO